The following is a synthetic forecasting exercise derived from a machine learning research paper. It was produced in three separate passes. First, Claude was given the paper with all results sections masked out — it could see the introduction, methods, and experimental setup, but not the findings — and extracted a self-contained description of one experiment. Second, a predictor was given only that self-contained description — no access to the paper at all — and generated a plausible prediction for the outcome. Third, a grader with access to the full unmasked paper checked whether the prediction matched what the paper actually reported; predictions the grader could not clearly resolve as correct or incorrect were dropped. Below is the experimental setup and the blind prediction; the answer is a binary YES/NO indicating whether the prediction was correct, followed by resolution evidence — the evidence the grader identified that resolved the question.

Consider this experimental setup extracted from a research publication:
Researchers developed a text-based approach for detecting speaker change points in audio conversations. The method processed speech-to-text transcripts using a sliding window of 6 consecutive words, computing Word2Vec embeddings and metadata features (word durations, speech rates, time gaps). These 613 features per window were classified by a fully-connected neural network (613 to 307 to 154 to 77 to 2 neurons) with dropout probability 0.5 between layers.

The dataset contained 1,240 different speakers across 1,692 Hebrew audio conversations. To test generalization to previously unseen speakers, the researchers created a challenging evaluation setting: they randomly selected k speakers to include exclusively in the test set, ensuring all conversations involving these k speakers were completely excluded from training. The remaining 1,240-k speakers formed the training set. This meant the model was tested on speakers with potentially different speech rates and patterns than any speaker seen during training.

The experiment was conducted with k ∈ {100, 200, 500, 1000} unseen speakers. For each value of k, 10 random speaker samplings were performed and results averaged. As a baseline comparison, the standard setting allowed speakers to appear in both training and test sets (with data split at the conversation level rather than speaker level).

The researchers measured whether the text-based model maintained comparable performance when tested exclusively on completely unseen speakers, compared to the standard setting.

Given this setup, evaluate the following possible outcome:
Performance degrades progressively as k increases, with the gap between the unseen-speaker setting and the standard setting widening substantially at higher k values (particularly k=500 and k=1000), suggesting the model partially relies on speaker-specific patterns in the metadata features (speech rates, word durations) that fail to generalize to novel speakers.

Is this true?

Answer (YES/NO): NO